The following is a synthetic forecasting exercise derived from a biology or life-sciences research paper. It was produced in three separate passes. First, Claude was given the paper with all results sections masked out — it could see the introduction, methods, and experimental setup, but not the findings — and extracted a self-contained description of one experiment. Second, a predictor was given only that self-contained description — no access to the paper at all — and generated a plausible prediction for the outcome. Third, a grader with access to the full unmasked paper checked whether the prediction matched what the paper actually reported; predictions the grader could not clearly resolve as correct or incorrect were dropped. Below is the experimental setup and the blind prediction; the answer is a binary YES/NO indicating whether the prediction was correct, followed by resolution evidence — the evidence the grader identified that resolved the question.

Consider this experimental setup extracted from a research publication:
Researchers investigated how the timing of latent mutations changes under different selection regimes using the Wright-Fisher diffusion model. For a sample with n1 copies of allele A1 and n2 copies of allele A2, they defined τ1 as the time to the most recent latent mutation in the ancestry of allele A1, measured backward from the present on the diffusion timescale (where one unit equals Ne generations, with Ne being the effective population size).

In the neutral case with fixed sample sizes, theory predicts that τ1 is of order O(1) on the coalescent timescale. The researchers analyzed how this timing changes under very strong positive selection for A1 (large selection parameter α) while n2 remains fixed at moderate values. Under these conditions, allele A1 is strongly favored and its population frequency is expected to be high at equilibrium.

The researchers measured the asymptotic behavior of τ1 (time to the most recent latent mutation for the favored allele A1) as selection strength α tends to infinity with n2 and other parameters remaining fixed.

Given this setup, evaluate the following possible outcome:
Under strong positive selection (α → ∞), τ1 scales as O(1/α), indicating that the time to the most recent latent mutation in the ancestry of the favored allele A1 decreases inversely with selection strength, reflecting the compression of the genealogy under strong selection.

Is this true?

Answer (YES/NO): YES